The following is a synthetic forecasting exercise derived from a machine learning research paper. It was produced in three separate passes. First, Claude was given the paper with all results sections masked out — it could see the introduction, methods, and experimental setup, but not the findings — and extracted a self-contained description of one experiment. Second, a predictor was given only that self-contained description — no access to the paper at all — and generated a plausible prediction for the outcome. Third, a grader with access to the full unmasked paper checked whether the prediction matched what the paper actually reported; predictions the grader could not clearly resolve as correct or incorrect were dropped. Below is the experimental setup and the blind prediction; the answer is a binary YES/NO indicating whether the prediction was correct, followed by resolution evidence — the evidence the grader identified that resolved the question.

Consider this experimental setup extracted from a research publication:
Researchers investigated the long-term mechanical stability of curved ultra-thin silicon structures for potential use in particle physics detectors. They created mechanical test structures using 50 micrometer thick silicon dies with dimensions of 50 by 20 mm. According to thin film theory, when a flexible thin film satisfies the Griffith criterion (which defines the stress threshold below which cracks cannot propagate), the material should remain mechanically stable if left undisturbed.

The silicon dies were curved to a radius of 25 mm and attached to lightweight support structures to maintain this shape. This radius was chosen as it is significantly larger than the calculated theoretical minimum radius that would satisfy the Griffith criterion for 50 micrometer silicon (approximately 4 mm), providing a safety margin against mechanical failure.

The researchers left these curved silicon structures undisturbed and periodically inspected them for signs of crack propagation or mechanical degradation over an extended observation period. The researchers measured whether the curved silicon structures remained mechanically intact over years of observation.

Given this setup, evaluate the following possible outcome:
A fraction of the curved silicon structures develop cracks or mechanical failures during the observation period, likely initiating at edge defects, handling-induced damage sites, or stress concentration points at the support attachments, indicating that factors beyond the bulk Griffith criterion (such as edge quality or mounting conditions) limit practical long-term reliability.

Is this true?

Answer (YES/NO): NO